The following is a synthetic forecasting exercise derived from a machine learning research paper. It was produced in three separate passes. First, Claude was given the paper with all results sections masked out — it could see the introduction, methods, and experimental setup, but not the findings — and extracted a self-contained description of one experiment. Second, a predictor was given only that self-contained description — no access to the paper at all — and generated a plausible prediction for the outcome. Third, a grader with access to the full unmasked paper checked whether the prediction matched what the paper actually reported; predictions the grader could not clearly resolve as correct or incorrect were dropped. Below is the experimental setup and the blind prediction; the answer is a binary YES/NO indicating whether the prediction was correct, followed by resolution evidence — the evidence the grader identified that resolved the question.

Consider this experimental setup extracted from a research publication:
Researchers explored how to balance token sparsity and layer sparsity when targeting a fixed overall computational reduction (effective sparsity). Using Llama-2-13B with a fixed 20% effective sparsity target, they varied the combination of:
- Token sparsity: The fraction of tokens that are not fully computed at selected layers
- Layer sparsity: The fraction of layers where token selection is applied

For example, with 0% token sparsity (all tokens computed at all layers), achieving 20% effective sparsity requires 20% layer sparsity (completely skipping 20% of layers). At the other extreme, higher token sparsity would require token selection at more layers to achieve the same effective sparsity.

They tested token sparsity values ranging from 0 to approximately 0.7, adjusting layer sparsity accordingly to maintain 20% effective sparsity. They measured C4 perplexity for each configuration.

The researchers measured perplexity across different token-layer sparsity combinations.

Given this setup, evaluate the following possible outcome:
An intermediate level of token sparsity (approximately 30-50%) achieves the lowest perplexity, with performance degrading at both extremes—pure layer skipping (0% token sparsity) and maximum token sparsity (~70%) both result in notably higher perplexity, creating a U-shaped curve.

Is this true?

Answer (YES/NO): NO